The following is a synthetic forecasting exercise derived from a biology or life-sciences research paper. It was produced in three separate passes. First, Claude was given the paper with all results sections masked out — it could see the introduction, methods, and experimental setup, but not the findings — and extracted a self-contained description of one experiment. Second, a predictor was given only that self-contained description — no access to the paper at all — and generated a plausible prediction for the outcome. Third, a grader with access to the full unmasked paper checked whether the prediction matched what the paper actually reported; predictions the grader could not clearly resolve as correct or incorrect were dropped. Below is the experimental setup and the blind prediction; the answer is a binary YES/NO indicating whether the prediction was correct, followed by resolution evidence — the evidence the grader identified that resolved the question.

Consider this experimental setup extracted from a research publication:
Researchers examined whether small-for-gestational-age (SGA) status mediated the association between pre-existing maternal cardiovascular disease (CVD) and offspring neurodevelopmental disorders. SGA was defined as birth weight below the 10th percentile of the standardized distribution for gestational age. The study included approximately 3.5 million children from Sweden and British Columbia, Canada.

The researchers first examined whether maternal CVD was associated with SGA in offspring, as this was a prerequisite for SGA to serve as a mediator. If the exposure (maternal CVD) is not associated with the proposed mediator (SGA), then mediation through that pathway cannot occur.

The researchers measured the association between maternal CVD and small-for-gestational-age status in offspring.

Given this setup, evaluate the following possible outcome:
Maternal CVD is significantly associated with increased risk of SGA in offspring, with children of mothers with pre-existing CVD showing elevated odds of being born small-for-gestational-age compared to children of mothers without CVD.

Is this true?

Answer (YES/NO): NO